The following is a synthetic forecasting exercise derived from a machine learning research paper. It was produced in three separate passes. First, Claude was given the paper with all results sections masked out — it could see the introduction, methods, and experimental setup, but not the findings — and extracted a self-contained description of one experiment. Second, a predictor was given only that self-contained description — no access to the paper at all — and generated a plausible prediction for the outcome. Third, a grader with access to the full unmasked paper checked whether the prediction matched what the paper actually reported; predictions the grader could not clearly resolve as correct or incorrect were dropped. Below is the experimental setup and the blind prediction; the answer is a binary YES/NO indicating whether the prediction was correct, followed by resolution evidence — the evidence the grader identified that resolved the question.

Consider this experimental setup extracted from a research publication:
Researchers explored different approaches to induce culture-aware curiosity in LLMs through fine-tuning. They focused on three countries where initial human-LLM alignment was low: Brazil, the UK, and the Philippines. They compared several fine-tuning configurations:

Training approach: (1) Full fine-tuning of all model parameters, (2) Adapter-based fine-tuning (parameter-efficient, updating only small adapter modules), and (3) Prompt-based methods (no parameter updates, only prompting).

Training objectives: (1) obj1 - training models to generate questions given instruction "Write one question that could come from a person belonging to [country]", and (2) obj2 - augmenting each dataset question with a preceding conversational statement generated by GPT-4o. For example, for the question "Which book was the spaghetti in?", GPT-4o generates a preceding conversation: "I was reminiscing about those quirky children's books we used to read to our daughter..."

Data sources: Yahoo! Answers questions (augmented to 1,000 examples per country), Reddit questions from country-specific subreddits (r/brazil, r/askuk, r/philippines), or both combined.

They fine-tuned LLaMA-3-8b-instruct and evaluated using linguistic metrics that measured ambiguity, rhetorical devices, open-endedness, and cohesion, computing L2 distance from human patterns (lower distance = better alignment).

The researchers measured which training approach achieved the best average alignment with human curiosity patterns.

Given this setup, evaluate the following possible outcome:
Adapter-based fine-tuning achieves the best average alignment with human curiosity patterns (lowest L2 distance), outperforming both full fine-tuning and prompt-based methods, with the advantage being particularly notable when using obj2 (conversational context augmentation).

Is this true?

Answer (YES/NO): YES